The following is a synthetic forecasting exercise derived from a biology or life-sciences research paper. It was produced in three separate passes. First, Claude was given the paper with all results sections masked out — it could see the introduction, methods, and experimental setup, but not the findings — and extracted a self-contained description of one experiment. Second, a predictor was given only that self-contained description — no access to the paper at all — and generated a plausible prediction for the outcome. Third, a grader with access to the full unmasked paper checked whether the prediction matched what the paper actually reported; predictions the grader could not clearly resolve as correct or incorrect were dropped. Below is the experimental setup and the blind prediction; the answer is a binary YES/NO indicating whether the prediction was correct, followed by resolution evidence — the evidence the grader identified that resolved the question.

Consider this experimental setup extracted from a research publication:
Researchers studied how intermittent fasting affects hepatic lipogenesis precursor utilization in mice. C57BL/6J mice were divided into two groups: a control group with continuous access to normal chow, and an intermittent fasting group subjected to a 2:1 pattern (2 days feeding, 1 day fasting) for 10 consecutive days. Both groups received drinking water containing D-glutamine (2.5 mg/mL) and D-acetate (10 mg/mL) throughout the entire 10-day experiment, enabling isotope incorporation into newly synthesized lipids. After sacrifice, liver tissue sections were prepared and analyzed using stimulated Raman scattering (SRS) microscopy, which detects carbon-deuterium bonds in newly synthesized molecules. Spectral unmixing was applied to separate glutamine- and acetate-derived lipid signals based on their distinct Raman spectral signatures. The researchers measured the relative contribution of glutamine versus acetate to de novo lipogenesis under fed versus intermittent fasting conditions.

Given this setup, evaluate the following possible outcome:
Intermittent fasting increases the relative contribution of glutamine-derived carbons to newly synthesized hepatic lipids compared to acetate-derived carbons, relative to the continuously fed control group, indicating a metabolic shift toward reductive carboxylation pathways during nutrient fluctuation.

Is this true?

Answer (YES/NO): YES